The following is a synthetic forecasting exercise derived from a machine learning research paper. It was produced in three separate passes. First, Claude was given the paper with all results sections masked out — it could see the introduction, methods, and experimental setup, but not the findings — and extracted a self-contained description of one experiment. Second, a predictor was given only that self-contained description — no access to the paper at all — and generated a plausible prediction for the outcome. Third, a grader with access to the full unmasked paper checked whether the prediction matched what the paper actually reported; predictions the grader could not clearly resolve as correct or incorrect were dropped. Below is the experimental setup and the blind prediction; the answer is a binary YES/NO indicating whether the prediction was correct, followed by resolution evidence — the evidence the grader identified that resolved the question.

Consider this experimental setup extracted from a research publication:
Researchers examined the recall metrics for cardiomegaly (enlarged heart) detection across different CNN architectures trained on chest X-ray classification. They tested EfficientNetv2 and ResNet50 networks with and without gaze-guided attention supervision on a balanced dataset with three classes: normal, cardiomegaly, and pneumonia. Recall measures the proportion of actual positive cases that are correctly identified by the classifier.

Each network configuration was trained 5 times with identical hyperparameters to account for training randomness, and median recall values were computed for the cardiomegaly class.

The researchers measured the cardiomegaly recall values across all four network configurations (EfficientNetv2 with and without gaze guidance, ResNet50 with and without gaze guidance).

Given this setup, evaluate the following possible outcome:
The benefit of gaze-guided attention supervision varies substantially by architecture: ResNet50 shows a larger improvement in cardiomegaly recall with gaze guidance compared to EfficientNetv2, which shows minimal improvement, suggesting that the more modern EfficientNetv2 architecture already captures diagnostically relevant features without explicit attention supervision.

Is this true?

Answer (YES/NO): NO